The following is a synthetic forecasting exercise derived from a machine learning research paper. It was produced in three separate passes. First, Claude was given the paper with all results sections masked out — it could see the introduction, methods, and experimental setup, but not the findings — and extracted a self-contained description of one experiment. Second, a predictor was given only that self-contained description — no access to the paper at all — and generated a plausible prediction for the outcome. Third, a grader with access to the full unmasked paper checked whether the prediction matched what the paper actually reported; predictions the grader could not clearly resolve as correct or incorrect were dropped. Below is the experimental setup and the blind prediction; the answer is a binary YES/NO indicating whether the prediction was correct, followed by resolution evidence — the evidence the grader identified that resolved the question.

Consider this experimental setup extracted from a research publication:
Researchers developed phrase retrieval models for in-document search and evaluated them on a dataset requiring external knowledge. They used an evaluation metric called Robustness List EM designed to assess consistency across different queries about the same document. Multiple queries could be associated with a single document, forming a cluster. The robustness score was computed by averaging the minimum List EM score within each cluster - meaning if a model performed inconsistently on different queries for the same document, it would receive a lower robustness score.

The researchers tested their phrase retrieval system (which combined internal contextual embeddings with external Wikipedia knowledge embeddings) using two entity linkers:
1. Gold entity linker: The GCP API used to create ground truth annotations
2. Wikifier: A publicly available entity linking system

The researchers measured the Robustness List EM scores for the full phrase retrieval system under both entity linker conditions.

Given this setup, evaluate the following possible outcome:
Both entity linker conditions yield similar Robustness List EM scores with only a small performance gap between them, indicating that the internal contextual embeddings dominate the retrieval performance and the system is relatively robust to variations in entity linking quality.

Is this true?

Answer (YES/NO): NO